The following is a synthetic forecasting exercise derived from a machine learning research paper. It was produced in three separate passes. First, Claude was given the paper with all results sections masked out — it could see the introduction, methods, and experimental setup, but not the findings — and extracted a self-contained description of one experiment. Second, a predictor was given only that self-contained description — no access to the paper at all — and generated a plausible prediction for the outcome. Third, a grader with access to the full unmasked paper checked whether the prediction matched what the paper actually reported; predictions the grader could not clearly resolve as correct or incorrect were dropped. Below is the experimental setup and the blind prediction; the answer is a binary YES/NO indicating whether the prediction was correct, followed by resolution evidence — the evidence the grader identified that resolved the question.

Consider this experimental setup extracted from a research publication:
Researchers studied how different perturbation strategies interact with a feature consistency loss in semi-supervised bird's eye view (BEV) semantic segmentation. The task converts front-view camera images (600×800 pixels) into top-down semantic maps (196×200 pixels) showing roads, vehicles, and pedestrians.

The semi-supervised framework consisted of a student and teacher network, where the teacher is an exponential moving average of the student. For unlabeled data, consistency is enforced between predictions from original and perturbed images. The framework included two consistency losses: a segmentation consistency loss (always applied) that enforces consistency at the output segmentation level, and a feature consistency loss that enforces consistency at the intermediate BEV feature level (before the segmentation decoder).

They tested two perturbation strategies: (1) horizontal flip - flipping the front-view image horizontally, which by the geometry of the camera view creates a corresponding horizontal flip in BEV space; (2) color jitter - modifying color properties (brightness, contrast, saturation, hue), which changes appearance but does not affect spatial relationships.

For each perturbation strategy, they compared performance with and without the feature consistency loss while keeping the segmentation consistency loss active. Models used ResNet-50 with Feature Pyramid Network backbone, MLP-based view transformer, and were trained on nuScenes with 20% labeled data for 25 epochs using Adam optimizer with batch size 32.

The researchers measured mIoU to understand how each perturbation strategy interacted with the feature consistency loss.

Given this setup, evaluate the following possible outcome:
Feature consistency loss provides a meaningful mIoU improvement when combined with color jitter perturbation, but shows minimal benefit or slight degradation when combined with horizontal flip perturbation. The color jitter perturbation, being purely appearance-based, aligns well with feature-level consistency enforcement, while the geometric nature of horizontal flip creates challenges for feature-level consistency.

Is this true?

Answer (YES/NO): NO